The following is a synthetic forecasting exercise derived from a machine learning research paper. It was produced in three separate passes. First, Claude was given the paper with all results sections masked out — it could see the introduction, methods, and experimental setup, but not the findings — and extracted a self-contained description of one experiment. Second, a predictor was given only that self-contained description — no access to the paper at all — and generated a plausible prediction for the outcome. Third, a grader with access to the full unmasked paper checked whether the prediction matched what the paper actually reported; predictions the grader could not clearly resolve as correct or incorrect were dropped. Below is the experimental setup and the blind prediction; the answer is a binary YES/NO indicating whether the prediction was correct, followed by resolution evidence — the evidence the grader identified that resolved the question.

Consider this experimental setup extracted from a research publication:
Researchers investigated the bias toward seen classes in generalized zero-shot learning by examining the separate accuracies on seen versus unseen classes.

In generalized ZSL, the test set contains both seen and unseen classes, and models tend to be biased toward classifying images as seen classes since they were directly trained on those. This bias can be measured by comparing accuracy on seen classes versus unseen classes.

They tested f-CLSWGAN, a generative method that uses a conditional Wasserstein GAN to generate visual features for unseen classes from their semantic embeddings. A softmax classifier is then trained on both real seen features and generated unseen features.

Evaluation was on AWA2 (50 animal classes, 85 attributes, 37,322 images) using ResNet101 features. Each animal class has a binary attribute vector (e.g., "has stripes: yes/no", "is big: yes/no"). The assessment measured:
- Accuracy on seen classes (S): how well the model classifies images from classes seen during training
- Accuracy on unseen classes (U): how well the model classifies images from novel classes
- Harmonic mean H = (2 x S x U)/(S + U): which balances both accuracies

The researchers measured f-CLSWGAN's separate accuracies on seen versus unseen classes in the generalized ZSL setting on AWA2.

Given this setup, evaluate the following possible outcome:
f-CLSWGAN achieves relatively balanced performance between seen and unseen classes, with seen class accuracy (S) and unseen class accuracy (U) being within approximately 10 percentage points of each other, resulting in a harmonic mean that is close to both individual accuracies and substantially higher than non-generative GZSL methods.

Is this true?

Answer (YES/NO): NO